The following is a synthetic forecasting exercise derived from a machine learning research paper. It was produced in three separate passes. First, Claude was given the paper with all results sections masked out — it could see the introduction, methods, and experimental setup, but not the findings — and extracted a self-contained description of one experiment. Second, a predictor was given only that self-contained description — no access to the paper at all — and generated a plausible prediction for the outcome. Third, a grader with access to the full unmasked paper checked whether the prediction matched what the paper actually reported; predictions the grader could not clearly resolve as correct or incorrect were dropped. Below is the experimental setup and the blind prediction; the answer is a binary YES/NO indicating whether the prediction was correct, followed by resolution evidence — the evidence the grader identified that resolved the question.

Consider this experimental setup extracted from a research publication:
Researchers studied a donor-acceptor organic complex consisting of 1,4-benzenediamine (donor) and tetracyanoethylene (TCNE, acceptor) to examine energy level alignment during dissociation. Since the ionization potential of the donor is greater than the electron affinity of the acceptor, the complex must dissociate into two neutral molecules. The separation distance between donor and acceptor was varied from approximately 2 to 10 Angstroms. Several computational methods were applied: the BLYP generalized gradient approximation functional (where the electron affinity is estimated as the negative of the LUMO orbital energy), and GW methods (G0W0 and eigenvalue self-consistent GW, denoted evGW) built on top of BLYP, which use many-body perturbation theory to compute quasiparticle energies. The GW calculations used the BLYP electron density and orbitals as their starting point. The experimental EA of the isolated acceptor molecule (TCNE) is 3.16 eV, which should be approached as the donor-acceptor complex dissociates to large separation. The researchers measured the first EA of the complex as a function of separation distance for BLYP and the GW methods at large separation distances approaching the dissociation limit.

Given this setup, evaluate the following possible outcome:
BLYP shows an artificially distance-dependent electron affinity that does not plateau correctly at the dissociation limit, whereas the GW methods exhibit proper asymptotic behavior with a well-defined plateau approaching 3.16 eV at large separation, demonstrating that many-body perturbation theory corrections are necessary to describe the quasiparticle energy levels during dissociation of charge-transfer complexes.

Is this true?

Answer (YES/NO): NO